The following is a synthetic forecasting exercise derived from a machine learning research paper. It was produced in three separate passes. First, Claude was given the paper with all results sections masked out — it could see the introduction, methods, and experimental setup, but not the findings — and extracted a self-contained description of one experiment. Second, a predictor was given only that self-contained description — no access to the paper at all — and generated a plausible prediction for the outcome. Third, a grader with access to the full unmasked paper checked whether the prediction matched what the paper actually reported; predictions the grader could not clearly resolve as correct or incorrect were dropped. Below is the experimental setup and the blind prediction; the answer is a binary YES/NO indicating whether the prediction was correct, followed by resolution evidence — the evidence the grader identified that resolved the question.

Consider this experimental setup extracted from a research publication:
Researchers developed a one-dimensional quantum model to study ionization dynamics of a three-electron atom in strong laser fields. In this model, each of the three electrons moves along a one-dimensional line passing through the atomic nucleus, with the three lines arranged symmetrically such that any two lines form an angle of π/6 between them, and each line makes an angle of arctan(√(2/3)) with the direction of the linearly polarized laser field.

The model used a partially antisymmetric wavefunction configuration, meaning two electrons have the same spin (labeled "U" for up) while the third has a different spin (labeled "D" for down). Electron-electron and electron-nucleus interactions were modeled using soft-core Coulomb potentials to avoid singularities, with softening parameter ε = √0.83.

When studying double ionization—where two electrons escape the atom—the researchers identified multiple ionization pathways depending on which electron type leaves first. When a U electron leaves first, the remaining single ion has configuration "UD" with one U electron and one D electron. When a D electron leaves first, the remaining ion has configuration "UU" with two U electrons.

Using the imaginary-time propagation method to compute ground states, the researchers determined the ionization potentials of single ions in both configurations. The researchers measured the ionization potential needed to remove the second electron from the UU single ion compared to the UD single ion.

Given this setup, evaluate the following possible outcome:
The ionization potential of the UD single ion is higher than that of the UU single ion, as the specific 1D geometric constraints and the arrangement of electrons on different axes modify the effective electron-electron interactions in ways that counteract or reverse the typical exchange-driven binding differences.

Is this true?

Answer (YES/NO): YES